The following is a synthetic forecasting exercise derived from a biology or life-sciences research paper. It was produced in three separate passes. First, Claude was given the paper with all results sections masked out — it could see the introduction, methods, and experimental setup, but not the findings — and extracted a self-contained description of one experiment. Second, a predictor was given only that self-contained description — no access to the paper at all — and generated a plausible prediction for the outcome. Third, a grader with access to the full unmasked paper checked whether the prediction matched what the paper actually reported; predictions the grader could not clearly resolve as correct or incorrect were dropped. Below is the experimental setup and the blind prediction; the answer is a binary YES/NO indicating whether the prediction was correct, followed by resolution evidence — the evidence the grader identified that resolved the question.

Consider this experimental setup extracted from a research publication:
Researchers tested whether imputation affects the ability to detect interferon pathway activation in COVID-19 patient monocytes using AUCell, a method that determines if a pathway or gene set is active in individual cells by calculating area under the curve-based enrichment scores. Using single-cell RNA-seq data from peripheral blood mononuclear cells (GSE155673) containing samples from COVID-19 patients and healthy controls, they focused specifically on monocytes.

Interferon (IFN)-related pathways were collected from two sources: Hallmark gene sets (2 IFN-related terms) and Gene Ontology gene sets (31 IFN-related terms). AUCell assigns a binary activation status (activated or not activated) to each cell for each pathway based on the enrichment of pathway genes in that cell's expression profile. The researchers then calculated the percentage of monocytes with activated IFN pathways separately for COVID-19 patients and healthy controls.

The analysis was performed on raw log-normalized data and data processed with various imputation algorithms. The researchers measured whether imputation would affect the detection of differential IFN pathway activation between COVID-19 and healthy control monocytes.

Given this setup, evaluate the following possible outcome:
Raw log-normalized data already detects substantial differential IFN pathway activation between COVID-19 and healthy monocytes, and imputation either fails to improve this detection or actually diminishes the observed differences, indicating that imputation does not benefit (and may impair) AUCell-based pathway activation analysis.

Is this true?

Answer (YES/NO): NO